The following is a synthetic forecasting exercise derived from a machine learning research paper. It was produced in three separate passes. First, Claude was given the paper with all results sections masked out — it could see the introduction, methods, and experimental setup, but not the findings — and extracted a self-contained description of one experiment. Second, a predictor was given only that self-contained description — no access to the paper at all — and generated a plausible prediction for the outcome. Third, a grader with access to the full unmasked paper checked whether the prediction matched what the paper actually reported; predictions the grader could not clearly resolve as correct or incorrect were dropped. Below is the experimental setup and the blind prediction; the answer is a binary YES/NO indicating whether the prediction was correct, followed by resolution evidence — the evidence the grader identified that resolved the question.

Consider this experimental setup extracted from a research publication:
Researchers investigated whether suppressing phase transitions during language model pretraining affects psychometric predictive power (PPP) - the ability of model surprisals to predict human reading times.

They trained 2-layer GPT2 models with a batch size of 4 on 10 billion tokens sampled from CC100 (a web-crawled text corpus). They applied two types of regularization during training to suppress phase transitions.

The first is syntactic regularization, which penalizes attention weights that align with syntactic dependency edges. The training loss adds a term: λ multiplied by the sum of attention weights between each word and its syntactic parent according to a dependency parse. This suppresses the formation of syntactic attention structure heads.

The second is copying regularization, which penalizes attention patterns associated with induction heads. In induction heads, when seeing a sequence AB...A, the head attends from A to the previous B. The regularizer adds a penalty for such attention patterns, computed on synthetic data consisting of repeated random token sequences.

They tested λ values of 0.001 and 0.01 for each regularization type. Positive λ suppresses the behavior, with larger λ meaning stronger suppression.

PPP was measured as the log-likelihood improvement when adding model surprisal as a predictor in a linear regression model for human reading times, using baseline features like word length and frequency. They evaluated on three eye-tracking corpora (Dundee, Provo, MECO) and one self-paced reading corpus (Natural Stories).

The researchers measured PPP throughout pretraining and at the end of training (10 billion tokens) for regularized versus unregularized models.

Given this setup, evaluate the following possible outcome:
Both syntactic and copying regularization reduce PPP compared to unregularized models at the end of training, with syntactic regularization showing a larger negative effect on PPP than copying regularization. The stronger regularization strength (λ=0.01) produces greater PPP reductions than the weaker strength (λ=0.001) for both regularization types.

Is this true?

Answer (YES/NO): NO